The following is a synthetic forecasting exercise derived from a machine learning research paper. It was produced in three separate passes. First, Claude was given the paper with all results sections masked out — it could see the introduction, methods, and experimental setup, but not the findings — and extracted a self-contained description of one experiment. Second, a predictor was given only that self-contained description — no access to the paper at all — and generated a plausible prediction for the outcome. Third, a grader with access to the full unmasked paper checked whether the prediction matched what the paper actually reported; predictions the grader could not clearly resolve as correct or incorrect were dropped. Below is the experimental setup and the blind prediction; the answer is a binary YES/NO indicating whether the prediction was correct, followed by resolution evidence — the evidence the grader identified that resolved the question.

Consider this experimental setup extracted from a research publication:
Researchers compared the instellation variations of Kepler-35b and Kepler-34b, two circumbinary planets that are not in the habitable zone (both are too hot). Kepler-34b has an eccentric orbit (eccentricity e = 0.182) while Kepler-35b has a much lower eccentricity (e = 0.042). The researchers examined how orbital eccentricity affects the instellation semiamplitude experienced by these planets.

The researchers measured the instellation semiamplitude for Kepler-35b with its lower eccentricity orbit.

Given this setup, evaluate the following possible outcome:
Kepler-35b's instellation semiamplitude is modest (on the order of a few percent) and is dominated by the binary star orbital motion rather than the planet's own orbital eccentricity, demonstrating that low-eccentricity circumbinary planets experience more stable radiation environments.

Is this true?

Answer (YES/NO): NO